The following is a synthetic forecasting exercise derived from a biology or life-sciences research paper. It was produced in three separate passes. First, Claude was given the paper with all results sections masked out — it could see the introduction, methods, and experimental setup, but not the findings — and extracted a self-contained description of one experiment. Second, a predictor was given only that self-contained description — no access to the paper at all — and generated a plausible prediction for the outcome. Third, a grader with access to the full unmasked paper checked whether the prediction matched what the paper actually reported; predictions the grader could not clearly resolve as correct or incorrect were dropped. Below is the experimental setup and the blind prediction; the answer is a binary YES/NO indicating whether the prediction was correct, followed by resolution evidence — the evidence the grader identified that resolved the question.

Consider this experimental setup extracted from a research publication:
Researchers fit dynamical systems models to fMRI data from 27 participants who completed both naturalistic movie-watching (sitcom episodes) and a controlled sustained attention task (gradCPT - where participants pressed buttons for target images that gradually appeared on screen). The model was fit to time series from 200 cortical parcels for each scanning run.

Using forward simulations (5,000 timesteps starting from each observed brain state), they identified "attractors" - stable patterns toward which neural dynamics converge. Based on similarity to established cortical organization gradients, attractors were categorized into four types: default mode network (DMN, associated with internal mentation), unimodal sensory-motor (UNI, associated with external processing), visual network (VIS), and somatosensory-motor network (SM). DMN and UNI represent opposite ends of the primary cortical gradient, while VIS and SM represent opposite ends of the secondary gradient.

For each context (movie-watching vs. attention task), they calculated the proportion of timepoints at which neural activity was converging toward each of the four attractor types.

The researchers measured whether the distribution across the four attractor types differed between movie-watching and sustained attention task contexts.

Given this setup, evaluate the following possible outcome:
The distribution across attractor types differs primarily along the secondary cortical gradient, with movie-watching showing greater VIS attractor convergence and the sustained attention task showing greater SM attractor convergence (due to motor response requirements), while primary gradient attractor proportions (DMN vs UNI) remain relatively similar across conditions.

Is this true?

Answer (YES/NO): NO